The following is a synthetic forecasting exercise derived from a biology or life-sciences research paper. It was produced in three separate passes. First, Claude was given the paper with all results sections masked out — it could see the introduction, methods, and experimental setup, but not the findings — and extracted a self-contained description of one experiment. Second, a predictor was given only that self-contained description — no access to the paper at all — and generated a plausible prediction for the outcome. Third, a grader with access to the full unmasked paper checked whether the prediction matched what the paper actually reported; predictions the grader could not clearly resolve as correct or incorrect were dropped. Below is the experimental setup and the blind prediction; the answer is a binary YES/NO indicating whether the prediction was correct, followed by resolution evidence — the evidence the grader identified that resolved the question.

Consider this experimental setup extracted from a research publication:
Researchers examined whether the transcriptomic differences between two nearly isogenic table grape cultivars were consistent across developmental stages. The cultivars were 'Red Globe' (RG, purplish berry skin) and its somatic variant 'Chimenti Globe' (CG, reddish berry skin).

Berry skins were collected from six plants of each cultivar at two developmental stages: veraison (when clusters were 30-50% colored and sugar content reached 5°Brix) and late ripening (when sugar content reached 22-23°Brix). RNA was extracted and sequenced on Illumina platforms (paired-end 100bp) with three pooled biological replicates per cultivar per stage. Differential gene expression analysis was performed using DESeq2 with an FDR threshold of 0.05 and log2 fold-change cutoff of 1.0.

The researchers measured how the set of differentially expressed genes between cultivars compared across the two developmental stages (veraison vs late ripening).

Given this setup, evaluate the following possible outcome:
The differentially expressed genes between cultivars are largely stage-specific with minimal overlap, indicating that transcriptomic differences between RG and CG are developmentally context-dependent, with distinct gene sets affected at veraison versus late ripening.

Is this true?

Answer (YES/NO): NO